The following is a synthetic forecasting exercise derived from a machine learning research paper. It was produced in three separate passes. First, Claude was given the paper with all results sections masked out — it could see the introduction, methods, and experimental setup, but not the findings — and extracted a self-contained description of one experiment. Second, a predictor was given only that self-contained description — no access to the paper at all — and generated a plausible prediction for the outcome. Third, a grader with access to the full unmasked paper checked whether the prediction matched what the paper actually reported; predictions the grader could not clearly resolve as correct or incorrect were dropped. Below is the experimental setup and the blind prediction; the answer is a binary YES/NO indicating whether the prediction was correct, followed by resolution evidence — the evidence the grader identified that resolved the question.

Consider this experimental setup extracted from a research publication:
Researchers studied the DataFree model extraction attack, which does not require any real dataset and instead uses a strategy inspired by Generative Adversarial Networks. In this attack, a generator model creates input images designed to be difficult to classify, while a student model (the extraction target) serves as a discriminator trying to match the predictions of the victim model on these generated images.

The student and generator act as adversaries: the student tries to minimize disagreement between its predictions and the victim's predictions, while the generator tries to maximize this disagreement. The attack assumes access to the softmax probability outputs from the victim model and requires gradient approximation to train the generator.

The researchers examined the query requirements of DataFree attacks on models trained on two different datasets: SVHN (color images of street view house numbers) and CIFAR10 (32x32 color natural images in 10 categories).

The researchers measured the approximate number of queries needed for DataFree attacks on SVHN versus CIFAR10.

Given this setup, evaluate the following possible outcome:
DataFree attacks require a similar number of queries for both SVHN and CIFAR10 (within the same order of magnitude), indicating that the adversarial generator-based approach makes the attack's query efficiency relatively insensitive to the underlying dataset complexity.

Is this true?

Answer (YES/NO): NO